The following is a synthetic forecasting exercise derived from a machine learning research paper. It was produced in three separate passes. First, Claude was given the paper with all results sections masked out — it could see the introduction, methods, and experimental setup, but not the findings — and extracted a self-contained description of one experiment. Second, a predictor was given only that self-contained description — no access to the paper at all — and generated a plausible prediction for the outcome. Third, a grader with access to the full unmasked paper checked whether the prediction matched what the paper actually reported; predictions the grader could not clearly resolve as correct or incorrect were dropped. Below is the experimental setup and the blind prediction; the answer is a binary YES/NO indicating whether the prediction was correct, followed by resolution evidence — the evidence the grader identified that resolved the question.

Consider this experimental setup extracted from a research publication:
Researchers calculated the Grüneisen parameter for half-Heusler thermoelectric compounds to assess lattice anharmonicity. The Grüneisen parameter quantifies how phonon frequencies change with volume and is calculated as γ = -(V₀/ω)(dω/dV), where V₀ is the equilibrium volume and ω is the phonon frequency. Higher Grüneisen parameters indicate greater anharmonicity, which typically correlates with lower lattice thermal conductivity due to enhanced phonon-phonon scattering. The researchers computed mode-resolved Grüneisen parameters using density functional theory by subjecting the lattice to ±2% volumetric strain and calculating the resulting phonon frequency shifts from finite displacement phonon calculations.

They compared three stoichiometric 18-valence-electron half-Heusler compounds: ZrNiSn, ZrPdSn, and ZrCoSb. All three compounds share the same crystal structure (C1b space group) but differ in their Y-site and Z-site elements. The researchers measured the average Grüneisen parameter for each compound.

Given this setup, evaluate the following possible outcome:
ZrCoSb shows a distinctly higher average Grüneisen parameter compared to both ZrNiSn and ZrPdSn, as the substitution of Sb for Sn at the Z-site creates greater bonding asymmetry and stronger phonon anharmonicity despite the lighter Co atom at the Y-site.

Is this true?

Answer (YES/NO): NO